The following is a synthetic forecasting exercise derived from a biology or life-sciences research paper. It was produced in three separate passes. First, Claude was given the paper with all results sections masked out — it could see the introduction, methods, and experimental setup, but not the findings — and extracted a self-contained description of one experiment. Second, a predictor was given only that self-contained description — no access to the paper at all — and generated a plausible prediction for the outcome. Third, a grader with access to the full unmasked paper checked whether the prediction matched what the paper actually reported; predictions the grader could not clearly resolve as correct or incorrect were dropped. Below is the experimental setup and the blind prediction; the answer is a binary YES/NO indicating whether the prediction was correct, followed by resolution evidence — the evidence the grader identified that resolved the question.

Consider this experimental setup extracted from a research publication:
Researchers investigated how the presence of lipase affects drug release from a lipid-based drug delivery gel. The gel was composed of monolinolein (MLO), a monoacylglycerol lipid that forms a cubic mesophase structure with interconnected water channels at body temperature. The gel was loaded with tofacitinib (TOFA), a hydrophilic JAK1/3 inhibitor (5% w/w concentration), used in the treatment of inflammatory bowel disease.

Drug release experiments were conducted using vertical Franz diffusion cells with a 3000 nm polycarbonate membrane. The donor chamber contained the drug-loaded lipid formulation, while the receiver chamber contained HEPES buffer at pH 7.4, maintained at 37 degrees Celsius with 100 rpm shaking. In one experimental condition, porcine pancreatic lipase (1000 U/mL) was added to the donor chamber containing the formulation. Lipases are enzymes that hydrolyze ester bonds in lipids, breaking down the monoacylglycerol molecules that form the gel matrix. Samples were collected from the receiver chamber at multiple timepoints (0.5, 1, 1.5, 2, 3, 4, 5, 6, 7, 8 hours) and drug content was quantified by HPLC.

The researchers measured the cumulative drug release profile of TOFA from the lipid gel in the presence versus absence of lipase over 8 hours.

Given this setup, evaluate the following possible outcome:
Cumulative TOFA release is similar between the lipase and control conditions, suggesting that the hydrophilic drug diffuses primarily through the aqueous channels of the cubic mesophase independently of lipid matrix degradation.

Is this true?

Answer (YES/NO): YES